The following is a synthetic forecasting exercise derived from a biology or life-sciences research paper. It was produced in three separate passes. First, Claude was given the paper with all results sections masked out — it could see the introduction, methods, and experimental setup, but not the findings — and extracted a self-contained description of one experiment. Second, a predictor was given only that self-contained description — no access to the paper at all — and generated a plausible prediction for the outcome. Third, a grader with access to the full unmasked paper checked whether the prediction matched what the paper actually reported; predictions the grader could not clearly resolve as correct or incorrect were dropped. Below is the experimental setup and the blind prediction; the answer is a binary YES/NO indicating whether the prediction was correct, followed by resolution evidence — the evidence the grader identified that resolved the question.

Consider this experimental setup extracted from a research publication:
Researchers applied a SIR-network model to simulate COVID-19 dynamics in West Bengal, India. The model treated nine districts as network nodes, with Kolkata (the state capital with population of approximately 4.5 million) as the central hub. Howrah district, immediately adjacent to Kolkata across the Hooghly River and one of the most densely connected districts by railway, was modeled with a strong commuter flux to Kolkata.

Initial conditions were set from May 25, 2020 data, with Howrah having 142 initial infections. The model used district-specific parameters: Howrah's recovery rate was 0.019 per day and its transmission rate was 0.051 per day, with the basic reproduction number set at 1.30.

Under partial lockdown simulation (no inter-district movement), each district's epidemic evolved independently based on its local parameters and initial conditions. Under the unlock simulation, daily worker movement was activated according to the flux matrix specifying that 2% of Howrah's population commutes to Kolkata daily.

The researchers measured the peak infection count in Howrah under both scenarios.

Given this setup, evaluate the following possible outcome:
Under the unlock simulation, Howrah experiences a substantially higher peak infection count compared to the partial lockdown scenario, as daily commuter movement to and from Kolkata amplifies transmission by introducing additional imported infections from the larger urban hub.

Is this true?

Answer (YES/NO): NO